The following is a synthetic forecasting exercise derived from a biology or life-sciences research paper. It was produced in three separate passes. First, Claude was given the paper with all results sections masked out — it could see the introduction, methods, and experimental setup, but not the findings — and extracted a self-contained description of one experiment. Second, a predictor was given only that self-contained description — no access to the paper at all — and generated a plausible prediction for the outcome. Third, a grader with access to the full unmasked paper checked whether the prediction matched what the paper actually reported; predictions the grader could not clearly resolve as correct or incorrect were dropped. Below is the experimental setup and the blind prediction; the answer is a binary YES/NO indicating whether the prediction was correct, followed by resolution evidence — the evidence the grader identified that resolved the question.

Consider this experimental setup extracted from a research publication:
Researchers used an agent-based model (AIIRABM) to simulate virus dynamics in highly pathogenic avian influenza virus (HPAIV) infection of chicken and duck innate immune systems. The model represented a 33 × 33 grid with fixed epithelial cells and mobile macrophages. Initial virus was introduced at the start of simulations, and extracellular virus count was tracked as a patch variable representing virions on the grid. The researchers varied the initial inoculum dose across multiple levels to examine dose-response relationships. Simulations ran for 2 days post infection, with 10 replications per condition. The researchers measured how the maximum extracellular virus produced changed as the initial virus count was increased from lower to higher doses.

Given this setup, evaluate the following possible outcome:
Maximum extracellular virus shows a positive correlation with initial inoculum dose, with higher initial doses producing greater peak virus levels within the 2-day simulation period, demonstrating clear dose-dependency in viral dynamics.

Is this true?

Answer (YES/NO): YES